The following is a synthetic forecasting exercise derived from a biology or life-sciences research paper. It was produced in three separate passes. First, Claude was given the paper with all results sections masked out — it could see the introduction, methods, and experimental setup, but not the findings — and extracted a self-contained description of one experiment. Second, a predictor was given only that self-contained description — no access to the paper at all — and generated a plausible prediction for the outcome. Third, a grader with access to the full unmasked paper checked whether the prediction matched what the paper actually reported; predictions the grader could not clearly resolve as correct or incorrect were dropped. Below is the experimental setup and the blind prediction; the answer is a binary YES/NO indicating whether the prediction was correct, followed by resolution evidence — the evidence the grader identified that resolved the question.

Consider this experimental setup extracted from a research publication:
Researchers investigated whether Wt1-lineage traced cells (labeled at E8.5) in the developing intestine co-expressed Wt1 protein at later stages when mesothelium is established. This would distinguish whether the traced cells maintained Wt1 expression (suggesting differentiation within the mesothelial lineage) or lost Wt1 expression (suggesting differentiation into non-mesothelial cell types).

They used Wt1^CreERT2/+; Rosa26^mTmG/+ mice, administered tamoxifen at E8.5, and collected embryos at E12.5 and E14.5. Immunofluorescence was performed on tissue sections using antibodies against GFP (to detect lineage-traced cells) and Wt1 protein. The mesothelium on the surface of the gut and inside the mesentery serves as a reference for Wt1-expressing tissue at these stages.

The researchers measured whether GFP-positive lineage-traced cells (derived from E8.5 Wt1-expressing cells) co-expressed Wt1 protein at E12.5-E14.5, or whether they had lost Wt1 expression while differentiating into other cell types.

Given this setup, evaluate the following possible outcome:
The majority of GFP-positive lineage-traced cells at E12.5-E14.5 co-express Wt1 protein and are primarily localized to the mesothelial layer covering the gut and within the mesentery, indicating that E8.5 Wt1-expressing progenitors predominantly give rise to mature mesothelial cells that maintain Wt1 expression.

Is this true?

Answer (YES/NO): NO